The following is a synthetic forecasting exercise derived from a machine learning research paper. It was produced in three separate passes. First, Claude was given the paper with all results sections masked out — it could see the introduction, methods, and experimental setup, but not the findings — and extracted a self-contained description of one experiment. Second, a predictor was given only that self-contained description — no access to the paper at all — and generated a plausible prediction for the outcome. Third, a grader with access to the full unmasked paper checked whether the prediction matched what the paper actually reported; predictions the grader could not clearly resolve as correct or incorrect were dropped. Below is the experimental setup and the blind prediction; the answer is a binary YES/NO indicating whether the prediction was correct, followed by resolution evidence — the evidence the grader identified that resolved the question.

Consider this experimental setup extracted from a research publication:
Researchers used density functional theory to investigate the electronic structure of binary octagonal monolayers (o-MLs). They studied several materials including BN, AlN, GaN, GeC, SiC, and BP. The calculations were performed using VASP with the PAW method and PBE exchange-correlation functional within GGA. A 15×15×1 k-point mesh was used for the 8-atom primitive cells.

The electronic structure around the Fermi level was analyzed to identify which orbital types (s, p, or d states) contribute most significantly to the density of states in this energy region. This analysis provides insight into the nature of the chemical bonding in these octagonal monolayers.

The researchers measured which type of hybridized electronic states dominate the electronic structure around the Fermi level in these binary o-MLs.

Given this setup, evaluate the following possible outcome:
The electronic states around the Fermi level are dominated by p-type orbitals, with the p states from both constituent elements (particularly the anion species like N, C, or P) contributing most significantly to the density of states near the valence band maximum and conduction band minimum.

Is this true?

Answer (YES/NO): YES